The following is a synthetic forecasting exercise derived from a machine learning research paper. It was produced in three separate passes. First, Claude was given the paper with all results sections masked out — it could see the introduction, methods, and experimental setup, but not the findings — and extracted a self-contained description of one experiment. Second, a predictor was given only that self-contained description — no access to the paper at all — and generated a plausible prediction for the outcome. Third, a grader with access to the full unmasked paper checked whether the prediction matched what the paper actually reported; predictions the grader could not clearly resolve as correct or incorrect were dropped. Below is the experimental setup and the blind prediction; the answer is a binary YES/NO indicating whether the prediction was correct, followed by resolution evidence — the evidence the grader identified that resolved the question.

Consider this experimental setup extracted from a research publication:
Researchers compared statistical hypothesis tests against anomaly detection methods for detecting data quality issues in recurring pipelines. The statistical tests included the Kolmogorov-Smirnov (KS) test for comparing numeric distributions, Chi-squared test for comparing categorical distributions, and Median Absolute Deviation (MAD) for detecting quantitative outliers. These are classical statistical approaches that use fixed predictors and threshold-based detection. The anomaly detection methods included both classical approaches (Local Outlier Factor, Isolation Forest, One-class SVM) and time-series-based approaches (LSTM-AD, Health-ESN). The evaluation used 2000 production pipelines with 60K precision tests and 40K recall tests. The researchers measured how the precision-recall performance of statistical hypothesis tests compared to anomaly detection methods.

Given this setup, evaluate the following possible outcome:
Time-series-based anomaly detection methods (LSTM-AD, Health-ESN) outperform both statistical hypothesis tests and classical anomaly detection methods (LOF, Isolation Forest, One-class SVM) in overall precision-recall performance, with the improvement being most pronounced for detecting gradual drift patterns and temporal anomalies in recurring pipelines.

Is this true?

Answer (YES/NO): NO